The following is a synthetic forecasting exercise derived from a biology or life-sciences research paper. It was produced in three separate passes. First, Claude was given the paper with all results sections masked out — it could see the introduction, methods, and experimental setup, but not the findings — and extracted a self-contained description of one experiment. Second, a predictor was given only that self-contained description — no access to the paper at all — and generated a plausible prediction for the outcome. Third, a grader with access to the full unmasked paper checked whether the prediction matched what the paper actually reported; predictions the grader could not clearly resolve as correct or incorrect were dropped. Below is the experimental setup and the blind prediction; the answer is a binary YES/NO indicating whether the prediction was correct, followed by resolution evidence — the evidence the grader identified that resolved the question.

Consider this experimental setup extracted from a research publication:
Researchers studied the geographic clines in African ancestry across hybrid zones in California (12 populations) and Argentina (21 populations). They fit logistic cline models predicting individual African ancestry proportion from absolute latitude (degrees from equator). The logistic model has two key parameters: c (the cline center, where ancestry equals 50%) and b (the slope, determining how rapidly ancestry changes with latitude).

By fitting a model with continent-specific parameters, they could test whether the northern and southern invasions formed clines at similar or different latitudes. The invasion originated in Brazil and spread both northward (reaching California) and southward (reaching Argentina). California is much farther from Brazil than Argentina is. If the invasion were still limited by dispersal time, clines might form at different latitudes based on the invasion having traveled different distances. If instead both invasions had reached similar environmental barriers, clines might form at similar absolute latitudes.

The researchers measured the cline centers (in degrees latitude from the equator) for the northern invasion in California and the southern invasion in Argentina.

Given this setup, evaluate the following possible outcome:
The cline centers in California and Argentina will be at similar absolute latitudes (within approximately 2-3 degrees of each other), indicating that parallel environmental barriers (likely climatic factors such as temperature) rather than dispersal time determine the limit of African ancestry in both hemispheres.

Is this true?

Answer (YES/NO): YES